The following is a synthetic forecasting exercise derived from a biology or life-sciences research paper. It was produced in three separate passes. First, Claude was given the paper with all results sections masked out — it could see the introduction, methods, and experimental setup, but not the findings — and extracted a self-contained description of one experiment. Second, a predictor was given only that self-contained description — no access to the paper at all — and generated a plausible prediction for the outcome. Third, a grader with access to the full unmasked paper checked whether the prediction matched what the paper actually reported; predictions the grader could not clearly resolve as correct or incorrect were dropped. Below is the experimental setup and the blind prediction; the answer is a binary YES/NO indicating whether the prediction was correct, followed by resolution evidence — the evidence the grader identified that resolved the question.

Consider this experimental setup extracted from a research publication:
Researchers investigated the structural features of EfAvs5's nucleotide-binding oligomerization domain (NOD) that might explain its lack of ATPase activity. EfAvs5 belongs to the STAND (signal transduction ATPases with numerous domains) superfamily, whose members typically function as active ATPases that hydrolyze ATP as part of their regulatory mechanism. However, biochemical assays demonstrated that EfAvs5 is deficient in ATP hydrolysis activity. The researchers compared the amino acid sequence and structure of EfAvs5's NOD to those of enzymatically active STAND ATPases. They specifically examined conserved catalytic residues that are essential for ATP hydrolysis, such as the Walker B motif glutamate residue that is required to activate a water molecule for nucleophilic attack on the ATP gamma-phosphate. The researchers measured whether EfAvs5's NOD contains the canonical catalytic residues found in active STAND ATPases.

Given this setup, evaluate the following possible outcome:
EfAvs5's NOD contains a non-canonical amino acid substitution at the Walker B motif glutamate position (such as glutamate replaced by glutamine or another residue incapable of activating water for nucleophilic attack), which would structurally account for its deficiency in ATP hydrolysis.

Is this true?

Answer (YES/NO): NO